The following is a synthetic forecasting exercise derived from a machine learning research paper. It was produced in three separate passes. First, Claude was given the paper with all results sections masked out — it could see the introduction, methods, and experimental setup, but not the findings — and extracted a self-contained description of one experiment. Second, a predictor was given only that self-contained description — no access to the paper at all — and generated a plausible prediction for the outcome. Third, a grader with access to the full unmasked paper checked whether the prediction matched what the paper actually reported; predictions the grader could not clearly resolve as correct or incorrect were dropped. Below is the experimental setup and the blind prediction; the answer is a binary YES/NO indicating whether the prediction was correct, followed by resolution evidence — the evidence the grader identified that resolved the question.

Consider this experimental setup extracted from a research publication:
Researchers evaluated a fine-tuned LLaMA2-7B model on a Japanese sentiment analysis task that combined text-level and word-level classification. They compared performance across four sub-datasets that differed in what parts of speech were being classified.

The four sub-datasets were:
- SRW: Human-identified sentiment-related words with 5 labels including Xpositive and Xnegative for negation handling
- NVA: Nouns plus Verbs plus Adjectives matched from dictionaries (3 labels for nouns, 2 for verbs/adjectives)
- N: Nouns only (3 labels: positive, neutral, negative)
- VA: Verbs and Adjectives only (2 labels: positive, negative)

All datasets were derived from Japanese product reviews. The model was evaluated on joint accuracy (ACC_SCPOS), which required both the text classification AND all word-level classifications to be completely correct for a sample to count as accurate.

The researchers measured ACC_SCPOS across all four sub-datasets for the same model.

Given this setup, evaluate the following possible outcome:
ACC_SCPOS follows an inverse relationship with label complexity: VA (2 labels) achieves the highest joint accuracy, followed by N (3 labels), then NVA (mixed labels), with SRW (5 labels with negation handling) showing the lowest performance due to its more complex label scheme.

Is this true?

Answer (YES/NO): NO